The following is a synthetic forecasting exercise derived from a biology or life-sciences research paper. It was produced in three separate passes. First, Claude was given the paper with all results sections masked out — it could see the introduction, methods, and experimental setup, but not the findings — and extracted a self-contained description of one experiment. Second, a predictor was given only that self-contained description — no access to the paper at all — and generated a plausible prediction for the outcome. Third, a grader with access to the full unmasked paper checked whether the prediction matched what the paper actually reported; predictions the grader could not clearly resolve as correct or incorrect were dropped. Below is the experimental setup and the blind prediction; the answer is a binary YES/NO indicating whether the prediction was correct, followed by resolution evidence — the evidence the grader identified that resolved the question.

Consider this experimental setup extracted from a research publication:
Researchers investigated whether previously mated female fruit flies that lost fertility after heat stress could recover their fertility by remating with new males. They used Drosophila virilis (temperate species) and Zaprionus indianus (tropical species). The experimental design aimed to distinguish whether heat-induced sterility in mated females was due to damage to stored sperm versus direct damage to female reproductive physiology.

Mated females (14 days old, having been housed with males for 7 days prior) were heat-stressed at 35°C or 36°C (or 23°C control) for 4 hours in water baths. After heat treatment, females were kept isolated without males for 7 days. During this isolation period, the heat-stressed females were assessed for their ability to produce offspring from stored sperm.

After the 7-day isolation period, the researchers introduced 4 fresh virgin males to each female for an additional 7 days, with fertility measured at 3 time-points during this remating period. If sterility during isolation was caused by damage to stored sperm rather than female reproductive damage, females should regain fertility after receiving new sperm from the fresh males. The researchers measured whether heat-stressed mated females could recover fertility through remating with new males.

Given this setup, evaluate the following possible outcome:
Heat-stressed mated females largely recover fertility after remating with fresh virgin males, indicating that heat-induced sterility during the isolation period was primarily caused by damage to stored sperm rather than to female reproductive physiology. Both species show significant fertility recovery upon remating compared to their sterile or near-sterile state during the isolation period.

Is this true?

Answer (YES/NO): YES